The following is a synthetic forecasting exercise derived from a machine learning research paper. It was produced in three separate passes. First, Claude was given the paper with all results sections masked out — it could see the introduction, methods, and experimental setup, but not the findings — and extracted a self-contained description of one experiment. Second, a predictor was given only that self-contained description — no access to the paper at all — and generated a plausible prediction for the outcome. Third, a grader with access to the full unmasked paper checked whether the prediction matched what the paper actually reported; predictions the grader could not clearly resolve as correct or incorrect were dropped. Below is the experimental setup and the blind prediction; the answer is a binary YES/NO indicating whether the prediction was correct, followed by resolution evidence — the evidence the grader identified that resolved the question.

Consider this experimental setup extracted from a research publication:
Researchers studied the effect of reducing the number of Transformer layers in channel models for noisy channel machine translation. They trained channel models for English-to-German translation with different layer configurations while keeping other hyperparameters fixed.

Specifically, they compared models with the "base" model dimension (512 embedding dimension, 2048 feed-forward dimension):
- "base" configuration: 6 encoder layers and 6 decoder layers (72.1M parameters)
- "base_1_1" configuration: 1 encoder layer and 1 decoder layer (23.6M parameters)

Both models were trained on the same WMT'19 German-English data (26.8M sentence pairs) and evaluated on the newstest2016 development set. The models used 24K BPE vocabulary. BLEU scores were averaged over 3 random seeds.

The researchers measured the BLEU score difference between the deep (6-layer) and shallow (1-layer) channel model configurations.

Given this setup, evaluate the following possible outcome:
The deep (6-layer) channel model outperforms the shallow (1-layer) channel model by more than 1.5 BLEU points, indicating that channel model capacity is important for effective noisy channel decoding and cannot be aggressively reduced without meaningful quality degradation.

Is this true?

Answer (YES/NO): YES